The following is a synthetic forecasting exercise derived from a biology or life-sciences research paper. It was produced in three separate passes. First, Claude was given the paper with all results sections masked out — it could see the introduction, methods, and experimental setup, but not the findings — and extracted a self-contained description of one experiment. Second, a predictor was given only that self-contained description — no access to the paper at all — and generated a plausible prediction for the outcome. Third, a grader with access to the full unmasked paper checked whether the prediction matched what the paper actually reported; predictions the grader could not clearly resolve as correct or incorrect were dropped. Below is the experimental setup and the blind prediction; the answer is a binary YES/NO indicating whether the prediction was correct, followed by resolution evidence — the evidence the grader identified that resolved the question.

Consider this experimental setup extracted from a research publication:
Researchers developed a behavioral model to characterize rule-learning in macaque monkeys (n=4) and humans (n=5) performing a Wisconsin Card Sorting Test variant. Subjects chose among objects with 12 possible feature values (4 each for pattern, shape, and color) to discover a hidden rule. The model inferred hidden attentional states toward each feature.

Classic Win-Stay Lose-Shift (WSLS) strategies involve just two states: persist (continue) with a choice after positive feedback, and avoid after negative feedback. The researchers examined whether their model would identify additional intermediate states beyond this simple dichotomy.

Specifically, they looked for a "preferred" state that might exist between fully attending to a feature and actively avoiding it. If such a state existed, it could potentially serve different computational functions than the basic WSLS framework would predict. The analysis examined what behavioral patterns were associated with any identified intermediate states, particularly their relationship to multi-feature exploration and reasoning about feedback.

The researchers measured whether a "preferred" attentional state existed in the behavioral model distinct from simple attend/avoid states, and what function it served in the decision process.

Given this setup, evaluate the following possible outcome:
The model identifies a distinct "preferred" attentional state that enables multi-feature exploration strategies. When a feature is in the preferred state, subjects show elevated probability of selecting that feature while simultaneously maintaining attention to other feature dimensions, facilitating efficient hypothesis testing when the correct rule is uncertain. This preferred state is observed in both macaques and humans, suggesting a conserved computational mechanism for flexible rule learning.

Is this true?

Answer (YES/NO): YES